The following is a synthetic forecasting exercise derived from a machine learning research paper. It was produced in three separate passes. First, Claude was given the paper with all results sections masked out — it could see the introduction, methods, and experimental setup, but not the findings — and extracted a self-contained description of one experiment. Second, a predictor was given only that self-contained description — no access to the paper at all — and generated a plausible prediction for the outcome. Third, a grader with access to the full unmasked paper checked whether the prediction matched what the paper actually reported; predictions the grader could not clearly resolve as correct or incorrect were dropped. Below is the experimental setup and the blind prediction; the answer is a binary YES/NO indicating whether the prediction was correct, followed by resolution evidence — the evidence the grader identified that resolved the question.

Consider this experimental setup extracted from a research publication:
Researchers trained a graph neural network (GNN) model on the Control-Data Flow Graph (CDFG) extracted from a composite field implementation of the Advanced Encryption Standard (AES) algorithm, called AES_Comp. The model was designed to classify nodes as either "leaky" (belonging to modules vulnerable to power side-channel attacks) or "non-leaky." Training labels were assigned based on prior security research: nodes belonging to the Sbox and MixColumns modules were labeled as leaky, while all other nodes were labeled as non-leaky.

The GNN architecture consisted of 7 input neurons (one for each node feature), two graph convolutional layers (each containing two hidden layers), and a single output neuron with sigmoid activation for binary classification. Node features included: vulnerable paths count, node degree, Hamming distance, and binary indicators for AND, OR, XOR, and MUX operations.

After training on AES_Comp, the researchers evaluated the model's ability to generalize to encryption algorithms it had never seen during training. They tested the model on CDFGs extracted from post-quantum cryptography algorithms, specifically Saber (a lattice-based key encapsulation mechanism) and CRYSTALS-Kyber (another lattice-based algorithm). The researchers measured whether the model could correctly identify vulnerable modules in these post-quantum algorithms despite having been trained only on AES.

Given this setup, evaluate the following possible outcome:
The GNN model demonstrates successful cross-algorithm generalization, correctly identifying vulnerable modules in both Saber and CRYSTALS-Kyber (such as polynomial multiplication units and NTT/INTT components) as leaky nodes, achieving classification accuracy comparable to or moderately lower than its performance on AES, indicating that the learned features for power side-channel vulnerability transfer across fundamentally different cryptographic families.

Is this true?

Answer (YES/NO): NO